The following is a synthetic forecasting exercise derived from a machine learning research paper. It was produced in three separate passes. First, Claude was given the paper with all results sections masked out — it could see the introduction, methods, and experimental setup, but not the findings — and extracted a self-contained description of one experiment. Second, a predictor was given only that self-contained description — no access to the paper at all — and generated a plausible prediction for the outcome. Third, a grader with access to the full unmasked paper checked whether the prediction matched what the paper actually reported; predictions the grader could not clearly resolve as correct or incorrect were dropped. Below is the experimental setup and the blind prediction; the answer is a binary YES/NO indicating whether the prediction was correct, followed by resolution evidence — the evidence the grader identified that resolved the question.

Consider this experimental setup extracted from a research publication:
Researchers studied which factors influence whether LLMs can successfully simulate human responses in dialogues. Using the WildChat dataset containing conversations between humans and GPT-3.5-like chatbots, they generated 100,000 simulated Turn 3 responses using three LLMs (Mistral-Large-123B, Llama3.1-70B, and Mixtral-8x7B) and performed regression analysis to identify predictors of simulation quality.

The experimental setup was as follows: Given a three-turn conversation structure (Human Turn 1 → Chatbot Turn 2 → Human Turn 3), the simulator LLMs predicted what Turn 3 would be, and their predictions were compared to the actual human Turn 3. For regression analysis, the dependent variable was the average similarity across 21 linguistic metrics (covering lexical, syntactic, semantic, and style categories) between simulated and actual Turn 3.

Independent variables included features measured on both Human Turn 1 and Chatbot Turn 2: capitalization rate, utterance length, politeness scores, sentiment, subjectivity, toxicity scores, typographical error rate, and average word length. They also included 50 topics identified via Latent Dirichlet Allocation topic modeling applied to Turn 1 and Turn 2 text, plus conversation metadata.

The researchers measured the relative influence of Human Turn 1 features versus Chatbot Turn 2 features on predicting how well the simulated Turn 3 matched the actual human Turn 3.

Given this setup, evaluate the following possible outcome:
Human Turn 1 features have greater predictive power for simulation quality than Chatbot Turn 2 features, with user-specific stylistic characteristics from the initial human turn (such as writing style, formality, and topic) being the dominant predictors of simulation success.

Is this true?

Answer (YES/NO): YES